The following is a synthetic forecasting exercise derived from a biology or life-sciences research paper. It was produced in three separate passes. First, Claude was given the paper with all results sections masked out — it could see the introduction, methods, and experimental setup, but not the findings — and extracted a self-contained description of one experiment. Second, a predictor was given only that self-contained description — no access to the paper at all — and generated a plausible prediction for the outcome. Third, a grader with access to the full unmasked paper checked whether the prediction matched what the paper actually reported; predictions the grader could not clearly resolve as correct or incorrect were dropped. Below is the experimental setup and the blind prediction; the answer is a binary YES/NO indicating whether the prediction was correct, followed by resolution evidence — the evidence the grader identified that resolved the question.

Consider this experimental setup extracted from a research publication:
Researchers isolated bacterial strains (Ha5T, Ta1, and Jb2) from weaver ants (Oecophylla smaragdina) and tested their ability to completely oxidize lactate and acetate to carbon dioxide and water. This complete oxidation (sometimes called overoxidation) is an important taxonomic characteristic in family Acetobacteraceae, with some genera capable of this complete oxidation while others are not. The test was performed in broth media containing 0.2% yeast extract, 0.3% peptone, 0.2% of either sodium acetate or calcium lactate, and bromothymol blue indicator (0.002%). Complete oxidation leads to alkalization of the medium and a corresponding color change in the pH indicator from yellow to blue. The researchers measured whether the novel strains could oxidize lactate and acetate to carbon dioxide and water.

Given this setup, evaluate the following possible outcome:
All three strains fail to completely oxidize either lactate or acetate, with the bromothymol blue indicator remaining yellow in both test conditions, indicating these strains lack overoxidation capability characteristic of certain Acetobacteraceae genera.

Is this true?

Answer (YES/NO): YES